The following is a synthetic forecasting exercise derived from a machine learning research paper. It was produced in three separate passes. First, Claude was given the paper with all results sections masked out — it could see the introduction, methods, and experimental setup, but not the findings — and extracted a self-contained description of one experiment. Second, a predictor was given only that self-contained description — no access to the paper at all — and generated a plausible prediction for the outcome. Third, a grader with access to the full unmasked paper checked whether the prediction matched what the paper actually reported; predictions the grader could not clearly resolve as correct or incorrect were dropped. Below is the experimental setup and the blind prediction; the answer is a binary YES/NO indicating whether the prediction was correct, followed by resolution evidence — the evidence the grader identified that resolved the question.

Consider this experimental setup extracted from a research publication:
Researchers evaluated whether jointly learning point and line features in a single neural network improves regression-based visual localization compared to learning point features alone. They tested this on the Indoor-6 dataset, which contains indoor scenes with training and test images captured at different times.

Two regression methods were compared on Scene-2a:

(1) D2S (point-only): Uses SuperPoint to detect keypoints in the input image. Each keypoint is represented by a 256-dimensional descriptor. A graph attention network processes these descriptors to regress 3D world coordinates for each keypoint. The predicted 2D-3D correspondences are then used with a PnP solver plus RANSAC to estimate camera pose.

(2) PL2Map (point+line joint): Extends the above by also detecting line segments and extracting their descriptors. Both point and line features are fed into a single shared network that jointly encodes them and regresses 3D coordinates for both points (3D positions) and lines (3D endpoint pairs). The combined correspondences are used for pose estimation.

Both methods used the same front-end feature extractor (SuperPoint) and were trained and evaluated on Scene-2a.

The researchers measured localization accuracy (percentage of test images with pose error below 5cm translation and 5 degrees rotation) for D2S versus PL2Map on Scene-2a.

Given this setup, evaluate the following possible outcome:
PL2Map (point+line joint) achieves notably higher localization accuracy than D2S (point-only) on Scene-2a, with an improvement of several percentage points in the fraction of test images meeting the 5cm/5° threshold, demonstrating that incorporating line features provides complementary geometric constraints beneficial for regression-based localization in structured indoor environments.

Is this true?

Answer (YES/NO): NO